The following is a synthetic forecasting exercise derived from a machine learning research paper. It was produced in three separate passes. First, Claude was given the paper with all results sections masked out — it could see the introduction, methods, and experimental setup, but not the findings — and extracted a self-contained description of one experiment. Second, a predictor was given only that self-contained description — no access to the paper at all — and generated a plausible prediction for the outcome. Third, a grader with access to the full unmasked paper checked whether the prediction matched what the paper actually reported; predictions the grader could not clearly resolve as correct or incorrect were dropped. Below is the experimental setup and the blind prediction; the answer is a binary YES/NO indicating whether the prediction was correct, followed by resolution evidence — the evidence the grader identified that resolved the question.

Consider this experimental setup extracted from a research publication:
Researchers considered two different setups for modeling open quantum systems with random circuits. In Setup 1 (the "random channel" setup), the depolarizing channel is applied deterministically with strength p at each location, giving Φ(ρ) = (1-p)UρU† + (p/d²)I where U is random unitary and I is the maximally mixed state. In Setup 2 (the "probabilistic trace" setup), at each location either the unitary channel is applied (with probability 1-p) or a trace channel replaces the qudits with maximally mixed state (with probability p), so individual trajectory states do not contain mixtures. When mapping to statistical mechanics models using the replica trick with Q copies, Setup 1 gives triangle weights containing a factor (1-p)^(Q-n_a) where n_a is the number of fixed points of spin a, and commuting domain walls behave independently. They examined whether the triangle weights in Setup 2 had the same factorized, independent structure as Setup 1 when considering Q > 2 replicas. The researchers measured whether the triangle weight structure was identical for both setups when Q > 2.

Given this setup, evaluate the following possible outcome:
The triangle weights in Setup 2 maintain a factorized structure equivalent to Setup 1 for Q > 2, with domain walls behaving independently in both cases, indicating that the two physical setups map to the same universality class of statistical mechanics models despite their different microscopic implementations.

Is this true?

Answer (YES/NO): NO